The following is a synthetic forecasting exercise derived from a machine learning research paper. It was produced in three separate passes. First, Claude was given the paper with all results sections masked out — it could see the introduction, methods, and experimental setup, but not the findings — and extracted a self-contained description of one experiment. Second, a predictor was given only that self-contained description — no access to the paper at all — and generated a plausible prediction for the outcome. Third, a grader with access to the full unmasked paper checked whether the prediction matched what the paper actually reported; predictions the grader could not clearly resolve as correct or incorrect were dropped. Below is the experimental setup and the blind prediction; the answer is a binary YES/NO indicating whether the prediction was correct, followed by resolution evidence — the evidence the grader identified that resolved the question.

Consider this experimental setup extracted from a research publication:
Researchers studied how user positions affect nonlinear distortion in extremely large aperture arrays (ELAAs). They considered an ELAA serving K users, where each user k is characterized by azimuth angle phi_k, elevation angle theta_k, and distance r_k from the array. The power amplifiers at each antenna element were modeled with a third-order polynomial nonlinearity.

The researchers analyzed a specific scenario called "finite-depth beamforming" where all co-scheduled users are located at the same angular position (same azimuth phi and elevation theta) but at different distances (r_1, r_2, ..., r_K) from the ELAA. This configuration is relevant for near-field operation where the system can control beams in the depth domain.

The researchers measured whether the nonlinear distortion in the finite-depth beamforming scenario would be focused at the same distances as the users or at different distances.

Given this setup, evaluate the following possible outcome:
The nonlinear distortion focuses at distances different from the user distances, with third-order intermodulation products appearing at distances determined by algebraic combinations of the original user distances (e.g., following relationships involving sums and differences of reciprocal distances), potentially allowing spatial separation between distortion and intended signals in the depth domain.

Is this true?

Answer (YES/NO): YES